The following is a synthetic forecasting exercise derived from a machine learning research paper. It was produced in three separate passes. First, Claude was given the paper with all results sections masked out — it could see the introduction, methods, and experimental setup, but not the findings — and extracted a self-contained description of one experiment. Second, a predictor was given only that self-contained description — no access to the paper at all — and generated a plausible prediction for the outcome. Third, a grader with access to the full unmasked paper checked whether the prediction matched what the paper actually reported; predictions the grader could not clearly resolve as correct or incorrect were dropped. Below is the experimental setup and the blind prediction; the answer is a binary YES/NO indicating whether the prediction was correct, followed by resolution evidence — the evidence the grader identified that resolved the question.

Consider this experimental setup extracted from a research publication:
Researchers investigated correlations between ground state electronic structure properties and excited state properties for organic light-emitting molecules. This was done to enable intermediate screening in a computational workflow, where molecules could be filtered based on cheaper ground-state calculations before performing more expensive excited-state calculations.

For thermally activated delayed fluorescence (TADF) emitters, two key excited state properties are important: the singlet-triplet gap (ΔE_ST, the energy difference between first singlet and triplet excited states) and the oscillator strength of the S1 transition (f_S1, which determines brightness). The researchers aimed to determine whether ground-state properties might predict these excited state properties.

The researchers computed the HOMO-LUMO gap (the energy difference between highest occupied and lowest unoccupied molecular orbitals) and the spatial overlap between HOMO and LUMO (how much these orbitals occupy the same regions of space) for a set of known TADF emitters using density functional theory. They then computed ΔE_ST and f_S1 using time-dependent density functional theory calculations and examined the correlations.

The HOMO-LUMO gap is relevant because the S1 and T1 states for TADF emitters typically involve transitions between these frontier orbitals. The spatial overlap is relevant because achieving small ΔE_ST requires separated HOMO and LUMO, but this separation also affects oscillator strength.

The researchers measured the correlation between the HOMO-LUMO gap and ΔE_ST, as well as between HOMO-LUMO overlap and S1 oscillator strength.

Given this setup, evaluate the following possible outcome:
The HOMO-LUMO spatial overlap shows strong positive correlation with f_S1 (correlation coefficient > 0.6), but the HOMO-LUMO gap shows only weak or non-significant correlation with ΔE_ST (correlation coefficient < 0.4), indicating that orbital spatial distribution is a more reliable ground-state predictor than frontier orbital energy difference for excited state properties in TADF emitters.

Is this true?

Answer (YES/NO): NO